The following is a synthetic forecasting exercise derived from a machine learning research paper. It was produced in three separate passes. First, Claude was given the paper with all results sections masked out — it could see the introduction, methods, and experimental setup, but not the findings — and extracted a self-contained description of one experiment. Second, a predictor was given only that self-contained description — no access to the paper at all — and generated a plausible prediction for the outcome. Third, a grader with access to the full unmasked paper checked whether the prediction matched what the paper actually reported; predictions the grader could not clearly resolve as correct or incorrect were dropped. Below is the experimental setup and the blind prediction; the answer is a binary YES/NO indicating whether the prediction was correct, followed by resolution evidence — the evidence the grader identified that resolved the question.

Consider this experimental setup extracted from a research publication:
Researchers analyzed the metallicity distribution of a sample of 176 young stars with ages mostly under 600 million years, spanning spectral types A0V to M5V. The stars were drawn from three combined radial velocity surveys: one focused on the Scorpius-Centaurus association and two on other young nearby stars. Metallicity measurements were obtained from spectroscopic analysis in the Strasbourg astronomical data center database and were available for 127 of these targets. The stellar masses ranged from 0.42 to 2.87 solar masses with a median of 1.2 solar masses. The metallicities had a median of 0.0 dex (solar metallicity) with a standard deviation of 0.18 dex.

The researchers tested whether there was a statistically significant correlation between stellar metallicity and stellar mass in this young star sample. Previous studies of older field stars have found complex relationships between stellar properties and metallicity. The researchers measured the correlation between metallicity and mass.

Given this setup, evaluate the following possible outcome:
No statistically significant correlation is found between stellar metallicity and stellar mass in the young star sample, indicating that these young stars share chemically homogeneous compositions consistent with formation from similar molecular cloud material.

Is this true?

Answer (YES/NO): YES